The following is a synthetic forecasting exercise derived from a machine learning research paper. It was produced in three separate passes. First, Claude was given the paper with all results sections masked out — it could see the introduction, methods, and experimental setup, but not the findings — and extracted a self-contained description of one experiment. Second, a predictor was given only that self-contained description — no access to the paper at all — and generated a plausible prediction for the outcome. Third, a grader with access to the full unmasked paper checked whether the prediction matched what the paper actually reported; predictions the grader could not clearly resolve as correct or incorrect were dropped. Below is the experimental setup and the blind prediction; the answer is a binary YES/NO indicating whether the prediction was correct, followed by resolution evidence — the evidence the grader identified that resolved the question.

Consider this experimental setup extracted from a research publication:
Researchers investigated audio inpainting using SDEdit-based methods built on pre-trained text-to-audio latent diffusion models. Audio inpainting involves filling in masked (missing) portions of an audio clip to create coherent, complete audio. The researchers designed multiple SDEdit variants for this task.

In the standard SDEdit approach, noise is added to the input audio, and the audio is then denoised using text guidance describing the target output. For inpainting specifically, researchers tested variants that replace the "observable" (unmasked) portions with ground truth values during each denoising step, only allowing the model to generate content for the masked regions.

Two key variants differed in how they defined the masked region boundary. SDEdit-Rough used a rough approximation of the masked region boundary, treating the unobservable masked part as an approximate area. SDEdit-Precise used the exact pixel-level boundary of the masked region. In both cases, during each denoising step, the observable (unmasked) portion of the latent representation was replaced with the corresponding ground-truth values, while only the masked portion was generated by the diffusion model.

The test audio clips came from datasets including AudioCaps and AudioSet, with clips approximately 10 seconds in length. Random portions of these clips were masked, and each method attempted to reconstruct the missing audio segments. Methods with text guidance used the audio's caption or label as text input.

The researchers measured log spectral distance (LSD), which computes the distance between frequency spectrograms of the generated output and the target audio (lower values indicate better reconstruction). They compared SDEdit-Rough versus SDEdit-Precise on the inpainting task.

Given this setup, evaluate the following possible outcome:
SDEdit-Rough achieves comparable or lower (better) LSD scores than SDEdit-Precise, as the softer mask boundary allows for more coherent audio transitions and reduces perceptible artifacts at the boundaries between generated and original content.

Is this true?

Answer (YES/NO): NO